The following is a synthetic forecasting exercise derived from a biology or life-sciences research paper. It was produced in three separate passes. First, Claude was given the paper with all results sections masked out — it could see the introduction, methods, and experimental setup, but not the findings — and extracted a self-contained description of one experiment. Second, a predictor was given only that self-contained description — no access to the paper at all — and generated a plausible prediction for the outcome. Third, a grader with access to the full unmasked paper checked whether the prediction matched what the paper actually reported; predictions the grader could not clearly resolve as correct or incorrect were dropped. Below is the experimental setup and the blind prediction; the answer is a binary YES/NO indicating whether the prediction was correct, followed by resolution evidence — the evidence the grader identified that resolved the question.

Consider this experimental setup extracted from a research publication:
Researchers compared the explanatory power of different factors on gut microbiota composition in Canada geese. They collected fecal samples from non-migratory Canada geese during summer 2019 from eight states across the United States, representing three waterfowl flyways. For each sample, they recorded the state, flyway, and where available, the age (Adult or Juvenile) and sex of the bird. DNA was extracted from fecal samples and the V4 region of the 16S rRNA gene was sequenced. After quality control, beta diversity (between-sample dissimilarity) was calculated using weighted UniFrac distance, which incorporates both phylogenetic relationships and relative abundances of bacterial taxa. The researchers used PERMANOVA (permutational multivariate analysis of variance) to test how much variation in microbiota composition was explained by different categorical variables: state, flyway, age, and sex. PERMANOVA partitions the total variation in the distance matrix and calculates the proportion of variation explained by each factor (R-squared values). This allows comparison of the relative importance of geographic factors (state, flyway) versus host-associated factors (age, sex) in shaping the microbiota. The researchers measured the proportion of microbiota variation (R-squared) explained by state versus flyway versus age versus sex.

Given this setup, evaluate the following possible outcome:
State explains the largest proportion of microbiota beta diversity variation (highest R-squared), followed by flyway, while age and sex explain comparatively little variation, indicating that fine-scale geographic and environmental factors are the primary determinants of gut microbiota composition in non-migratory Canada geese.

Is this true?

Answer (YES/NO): YES